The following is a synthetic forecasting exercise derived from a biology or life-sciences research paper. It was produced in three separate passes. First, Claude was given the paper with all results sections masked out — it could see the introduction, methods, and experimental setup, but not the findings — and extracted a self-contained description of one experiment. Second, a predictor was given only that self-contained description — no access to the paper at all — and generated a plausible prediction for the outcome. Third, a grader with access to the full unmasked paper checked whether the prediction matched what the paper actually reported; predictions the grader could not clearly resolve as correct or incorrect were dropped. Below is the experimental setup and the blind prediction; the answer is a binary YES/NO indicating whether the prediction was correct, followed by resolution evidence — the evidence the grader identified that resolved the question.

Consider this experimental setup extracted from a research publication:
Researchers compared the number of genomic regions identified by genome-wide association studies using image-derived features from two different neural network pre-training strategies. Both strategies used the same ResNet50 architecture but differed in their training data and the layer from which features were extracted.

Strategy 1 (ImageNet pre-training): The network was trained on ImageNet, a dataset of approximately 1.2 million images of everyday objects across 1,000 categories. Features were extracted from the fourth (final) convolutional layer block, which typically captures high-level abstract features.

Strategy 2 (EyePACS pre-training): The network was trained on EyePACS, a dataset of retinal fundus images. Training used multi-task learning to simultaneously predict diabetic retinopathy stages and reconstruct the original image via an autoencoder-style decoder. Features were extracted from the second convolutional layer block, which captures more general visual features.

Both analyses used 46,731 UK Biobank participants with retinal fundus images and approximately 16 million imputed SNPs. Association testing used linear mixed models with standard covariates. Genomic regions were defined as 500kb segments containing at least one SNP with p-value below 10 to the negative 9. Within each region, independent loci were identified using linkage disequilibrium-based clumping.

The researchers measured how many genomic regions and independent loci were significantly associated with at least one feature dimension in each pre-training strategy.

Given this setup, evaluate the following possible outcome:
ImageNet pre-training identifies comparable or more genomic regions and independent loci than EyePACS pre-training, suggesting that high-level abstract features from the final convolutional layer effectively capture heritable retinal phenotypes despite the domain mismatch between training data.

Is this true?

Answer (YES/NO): YES